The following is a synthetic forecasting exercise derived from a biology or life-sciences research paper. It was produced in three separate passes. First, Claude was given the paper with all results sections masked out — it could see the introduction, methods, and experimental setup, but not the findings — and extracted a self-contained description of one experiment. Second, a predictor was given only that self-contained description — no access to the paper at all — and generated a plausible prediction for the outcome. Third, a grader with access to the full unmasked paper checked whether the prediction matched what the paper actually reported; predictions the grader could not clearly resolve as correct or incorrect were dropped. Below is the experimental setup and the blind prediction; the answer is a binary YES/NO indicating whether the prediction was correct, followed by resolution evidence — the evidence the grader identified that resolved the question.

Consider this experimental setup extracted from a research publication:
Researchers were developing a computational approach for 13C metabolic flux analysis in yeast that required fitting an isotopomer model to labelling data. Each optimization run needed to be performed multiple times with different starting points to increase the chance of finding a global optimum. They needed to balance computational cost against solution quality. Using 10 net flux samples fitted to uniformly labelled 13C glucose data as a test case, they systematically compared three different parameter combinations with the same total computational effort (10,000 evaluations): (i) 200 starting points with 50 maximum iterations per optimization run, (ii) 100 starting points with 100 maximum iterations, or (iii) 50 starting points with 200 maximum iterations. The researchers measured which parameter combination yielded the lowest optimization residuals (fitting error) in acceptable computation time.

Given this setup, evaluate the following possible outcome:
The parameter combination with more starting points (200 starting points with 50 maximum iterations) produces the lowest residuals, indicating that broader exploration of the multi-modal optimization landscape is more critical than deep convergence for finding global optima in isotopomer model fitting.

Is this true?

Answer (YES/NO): NO